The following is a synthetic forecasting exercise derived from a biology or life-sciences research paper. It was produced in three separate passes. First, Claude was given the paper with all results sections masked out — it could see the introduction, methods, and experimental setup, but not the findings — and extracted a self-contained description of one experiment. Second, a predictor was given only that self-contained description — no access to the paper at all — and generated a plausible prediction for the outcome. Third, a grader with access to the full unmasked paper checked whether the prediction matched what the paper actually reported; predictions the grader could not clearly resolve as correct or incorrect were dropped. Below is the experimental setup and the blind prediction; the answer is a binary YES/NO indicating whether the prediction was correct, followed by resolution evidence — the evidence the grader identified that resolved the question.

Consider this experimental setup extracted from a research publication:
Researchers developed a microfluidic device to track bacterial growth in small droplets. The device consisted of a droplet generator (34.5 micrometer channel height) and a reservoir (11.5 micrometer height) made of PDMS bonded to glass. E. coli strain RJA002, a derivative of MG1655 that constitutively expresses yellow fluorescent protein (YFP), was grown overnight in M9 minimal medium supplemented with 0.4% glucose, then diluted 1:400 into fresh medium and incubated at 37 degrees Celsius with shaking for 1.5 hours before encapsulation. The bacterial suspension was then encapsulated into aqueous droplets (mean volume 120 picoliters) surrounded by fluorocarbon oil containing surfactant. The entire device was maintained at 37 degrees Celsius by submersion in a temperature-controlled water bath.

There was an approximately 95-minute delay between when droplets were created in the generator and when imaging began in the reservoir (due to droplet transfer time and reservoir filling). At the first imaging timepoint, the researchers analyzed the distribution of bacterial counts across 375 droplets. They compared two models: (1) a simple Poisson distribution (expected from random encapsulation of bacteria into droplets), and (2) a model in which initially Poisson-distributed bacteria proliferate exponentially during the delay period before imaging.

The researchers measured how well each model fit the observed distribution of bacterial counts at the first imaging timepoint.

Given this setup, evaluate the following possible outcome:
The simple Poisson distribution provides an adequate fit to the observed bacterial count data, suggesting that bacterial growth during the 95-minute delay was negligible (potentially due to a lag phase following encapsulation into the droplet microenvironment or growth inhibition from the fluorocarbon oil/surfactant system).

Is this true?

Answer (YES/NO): NO